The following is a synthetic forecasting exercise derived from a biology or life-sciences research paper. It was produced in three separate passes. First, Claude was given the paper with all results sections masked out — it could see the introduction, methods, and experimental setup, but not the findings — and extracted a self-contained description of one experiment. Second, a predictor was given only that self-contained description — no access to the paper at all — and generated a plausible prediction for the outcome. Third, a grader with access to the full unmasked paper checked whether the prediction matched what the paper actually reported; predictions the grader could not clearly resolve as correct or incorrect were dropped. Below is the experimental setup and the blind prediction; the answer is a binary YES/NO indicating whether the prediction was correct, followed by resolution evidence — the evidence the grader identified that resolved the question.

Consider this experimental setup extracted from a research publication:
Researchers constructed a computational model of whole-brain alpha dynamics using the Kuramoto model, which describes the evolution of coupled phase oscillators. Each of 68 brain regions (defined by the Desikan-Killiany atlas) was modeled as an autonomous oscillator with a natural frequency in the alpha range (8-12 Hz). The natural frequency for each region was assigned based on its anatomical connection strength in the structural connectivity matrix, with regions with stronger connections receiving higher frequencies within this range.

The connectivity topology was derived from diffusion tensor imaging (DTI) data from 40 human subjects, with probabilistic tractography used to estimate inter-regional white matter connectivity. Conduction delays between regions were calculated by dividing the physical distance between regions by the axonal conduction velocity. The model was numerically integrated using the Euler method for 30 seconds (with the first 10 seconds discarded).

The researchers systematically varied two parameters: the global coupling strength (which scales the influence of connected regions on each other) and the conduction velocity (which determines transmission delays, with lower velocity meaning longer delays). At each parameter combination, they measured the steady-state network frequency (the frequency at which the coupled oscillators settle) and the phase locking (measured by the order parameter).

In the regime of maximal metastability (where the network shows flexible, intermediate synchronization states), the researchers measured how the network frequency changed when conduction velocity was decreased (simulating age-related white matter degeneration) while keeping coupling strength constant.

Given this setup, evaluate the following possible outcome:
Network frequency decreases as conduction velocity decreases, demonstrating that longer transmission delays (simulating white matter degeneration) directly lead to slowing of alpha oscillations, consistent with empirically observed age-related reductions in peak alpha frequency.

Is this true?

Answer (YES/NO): NO